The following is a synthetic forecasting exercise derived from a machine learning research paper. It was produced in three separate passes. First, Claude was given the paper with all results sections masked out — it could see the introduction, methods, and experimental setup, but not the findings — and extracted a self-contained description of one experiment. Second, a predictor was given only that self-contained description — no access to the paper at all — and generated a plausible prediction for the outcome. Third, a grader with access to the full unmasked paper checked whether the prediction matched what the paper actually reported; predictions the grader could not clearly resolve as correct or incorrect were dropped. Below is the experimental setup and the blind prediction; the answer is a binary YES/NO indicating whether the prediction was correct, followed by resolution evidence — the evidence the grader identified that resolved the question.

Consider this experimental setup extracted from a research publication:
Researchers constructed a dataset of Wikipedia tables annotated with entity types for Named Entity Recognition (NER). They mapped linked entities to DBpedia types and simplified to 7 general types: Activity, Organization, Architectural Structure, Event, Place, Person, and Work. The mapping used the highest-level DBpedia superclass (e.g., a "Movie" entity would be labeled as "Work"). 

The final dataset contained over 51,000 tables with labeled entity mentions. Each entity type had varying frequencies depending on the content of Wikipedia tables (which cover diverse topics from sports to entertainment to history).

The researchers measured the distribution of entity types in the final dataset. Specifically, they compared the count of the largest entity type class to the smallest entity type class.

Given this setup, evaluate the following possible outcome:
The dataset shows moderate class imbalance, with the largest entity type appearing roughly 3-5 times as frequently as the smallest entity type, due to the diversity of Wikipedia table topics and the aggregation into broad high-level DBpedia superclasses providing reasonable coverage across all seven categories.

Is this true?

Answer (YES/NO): NO